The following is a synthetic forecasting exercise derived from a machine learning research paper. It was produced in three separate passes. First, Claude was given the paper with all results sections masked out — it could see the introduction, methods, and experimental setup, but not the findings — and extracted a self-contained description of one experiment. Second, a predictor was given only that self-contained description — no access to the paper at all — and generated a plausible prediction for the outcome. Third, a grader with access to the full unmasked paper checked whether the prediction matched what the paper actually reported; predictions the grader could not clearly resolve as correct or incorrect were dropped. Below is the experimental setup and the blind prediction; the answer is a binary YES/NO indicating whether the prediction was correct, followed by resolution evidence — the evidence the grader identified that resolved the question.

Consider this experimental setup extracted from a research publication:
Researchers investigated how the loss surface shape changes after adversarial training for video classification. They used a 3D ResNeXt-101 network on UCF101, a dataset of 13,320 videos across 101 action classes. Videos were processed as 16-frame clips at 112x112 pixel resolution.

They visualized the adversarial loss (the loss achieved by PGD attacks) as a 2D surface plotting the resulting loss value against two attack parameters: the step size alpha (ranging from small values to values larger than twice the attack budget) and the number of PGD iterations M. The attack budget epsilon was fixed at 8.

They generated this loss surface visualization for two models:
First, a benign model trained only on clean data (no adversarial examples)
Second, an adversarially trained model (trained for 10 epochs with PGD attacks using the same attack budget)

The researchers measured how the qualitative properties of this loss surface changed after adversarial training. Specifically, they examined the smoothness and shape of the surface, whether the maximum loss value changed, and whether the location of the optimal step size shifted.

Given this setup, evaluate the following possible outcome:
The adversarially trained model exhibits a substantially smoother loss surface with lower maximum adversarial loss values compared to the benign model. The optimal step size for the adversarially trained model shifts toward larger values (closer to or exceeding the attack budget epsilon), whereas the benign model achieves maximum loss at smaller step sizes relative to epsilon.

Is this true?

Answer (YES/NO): NO